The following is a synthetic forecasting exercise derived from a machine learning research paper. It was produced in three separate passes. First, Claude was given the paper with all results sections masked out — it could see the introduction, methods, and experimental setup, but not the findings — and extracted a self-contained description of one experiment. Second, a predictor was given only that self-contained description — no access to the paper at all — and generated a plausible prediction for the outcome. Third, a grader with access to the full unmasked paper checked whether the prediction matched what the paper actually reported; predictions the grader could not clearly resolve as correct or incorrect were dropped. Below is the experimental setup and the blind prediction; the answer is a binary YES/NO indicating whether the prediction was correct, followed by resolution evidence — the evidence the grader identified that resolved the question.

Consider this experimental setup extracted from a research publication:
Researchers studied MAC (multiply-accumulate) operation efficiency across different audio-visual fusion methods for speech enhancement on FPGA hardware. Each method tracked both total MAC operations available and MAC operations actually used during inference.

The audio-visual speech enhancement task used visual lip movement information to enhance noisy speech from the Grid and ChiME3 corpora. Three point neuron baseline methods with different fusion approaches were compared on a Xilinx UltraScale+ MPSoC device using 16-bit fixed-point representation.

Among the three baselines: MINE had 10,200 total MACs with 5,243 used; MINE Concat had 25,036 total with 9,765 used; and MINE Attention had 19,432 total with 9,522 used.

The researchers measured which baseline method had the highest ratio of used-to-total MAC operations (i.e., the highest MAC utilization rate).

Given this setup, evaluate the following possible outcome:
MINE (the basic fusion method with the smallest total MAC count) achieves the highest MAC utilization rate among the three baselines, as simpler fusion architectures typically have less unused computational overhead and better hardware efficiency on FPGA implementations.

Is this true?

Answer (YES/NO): YES